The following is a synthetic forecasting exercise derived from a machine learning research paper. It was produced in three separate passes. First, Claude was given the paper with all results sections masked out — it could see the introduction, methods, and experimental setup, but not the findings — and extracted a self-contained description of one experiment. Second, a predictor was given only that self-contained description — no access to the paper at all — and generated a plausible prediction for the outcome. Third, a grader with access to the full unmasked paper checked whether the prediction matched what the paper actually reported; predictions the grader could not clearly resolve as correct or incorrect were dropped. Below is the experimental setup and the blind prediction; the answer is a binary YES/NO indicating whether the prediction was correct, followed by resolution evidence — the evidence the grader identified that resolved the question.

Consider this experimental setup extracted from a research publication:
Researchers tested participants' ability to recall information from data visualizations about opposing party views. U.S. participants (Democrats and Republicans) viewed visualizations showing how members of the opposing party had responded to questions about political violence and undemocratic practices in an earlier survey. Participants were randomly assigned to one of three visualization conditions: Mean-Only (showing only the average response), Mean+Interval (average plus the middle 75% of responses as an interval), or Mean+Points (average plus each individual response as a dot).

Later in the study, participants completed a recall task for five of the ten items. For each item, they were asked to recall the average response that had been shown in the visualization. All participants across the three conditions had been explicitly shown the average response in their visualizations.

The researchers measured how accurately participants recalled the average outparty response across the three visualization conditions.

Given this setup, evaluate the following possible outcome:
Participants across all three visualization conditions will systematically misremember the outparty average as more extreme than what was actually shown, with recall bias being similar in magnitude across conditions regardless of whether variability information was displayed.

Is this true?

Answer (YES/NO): NO